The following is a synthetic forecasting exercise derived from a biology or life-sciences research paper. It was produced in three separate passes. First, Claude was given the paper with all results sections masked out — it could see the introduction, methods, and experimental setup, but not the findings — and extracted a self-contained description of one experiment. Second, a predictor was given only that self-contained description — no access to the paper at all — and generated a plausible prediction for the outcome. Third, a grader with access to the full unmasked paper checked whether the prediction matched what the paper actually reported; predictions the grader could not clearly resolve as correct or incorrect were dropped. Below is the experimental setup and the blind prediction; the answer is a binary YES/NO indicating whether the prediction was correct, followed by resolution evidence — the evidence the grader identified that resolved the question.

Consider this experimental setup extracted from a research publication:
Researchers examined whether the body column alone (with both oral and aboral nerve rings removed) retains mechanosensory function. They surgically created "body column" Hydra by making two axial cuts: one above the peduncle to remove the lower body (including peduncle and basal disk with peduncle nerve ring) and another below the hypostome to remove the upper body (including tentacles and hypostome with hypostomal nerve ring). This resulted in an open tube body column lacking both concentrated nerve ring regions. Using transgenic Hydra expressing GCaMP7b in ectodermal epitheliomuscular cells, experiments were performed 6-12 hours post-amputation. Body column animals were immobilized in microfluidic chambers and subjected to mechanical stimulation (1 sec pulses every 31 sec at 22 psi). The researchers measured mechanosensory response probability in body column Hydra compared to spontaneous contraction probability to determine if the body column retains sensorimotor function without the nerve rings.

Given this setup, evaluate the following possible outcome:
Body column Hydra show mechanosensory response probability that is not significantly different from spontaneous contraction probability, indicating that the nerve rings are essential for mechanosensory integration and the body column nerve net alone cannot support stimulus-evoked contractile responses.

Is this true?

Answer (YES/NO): NO